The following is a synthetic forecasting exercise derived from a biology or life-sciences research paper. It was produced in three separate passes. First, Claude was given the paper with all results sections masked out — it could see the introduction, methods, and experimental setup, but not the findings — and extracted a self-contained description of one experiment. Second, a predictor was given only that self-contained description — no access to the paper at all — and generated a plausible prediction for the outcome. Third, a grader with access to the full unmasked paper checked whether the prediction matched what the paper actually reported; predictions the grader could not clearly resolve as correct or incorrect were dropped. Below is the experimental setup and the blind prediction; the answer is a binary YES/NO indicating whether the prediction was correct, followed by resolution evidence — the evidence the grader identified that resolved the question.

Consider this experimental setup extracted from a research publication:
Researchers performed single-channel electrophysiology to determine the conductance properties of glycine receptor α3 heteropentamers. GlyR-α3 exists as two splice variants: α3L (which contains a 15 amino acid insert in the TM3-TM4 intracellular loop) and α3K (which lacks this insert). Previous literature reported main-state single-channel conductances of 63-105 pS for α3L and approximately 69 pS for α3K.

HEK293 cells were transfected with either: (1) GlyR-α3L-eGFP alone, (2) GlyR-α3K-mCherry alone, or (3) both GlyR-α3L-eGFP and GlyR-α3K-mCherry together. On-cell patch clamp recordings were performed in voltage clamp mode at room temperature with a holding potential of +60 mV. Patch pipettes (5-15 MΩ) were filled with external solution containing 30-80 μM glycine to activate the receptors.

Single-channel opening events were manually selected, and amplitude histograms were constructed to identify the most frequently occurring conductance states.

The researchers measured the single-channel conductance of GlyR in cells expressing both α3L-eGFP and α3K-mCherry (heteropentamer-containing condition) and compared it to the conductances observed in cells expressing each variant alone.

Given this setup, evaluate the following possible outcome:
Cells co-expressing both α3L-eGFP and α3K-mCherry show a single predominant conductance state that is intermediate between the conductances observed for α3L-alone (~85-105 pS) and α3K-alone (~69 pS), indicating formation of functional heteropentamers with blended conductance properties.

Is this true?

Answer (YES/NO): NO